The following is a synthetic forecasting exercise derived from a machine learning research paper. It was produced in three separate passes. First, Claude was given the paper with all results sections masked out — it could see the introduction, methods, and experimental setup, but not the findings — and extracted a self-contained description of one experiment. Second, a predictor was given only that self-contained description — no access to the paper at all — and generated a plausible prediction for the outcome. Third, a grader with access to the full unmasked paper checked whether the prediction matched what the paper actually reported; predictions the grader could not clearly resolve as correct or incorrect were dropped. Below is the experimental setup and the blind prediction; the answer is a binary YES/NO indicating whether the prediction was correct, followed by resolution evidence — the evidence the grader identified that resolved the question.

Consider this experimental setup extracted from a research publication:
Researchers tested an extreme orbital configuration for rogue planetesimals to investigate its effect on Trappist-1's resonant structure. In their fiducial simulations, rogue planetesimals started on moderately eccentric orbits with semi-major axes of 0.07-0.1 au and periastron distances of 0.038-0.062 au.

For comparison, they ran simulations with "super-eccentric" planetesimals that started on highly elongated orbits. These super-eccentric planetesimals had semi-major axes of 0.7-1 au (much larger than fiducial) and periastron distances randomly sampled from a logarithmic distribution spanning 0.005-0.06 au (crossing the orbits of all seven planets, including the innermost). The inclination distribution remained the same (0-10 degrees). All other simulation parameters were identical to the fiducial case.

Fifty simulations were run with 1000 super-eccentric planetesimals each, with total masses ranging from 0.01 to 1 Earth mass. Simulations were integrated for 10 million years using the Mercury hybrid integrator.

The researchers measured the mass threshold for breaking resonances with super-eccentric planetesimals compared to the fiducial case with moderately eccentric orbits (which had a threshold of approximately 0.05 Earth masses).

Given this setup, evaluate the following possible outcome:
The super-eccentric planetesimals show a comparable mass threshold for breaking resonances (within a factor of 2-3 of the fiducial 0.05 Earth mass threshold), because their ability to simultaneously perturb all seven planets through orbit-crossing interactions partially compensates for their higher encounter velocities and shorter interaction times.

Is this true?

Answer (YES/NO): NO